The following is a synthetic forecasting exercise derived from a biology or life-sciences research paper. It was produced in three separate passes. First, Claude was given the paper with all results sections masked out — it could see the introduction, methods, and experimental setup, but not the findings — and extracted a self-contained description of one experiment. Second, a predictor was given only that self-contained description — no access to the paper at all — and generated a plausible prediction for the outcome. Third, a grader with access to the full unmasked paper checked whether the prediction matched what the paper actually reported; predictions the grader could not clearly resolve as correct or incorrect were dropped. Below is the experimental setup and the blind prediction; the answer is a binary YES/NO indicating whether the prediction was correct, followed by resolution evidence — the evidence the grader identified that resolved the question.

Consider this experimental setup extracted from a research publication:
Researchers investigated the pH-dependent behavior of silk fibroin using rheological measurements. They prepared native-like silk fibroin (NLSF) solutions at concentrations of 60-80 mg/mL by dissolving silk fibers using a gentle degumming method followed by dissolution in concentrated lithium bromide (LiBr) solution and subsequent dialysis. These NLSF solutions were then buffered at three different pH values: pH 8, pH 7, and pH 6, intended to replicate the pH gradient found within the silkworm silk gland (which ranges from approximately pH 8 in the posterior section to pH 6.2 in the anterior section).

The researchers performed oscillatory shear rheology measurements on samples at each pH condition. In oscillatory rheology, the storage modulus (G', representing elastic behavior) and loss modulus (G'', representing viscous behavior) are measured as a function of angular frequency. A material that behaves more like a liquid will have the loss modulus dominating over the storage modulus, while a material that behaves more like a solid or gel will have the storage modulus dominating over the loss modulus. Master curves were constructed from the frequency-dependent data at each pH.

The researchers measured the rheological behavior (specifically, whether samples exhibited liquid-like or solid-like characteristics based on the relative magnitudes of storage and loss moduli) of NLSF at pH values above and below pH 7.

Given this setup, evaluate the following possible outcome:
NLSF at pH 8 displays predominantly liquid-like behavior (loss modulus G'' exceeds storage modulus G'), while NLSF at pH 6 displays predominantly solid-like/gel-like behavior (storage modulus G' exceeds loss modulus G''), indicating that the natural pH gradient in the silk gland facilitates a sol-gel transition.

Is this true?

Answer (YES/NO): YES